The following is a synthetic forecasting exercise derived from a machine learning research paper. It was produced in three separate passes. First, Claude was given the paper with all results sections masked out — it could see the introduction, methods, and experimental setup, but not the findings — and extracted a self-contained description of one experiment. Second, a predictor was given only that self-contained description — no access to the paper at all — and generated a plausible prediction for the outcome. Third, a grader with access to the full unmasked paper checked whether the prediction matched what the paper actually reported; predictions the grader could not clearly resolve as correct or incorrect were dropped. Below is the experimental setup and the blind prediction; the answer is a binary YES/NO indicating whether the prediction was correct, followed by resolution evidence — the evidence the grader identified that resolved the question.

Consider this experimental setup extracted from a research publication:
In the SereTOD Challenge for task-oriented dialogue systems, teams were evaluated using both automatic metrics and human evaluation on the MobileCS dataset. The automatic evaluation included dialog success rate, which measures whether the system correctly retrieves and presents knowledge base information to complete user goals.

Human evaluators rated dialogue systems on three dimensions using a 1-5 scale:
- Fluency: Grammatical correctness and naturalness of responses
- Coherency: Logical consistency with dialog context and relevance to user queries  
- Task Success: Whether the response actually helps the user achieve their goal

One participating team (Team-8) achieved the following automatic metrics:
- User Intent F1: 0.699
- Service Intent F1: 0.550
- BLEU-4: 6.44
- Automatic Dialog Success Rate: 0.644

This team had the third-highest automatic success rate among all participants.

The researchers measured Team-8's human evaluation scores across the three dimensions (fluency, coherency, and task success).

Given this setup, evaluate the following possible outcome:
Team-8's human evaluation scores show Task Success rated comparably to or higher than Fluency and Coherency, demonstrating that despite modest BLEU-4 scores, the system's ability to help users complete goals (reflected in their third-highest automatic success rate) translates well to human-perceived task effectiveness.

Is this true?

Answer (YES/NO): NO